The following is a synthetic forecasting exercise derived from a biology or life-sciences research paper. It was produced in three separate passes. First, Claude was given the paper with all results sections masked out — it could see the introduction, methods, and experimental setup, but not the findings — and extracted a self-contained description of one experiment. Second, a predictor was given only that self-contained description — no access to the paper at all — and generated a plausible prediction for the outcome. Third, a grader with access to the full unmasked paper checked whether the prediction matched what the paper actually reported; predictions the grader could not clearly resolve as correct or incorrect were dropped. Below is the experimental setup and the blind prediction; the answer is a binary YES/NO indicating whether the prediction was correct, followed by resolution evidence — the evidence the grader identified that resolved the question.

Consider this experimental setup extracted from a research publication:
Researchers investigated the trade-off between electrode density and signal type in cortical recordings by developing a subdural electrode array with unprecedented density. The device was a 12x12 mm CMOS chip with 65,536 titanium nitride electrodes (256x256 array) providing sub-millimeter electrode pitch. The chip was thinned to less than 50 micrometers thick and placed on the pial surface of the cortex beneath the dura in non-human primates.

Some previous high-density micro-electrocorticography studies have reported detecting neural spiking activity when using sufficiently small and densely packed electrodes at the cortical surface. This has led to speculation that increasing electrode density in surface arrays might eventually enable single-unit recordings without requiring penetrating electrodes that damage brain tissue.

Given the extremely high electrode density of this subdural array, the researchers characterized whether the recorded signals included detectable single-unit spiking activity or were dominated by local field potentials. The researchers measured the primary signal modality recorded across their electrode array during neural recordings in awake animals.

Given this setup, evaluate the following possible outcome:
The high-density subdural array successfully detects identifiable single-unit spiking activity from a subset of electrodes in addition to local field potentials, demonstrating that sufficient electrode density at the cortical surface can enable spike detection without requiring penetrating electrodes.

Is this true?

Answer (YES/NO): NO